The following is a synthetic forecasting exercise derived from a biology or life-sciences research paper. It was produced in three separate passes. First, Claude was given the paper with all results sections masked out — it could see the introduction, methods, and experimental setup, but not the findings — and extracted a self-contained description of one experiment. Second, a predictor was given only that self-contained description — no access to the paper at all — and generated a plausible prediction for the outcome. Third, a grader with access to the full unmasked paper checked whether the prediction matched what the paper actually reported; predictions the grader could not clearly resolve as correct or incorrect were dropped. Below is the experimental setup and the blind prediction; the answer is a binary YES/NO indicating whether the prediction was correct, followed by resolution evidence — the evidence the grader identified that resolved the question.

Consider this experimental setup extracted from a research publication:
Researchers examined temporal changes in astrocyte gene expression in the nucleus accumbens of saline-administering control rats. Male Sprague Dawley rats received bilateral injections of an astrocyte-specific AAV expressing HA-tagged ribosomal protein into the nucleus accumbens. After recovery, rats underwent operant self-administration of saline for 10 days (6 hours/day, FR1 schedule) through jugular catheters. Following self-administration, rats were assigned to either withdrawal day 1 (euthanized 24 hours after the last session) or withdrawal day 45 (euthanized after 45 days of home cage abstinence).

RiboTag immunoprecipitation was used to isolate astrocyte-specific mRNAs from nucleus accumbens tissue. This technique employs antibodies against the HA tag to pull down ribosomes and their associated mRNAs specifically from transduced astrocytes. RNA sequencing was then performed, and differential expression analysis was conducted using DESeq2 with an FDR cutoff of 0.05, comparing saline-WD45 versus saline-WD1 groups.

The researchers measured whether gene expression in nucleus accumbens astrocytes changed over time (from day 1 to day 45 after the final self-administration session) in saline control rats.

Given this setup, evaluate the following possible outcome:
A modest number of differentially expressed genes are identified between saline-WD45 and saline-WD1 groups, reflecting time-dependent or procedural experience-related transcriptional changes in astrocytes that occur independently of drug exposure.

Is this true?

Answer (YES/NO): NO